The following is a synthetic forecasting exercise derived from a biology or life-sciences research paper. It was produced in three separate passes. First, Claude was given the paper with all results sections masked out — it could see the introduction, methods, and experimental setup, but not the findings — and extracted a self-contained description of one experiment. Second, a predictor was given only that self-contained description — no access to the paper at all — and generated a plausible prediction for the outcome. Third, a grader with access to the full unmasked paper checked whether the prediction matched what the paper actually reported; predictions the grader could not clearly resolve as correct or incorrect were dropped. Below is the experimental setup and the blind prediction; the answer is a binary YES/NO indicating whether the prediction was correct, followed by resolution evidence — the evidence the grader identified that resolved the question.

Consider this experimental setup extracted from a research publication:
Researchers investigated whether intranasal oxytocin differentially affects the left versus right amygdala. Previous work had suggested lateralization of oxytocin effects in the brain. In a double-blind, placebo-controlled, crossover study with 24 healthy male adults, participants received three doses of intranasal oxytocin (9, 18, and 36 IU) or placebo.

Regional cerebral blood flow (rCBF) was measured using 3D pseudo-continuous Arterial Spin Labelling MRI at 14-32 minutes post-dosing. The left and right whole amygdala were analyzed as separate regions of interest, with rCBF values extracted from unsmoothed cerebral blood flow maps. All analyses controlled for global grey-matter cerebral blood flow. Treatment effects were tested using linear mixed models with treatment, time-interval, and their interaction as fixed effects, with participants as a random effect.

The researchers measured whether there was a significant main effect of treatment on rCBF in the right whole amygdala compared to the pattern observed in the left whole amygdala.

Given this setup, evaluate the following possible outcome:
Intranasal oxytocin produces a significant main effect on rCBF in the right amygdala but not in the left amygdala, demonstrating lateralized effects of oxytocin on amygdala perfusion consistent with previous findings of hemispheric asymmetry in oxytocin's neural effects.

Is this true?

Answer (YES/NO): NO